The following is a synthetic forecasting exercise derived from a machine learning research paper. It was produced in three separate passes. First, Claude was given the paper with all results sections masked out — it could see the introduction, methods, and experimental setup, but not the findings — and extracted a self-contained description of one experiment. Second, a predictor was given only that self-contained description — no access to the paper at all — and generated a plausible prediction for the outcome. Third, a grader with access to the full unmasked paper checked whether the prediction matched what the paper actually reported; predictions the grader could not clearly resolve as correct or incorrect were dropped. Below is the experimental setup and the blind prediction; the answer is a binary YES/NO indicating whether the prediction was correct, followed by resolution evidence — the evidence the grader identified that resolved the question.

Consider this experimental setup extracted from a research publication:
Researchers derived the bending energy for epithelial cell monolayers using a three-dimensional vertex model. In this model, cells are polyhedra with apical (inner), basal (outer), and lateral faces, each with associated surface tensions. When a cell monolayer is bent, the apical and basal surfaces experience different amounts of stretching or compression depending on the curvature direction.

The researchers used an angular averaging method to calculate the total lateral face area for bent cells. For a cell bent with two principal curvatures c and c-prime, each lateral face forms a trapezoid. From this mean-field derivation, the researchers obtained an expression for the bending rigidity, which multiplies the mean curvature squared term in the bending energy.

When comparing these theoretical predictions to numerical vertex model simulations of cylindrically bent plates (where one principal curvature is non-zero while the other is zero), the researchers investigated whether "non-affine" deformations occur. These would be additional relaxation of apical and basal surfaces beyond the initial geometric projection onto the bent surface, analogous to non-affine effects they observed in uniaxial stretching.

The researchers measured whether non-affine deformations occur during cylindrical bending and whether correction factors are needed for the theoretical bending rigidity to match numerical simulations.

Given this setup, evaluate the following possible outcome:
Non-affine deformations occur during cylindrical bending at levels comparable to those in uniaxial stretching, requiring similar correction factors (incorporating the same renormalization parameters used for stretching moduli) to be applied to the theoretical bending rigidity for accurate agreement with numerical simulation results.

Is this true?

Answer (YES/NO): NO